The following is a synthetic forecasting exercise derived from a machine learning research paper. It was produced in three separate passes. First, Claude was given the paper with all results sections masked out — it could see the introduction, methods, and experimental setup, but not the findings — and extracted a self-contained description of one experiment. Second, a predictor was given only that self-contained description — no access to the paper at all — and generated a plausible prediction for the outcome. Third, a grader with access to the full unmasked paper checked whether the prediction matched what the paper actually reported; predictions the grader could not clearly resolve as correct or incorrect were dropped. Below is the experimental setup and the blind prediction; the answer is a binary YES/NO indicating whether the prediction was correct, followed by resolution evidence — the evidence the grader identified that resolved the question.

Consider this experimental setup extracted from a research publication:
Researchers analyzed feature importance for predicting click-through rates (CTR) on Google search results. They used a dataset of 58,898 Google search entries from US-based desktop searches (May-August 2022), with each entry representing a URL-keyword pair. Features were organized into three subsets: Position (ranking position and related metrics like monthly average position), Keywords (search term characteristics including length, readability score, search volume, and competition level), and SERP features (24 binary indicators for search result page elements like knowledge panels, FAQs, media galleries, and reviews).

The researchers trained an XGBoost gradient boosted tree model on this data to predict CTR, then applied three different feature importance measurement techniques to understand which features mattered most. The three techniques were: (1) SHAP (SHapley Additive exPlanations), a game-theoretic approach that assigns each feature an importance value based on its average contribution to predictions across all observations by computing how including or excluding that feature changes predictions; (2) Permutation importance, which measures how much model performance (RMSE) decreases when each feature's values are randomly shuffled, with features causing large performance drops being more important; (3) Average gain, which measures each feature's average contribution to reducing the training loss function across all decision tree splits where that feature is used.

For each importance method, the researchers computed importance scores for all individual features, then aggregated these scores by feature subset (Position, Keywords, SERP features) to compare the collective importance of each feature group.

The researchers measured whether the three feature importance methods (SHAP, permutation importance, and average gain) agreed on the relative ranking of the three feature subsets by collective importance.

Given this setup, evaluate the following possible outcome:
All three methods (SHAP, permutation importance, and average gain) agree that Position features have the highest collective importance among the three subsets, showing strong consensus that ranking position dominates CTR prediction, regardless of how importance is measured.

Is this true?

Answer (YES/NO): YES